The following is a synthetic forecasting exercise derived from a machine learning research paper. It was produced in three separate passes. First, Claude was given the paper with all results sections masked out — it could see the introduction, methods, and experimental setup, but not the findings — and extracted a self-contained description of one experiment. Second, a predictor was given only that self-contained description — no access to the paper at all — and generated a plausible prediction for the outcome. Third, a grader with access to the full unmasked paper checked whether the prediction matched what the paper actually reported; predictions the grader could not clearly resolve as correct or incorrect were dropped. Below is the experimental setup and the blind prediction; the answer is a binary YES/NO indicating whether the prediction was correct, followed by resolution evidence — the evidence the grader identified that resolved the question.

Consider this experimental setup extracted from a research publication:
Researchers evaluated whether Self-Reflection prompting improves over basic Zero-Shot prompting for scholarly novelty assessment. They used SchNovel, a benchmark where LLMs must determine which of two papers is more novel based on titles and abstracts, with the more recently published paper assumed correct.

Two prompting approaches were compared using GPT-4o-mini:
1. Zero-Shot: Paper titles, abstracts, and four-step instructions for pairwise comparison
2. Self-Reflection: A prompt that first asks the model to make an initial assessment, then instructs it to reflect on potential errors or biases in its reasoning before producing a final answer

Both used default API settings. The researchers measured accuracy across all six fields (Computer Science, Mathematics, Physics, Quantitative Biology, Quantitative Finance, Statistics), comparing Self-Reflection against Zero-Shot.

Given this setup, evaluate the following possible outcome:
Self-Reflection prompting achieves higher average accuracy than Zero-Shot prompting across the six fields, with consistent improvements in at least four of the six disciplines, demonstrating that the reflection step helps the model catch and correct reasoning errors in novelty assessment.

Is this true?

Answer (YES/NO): YES